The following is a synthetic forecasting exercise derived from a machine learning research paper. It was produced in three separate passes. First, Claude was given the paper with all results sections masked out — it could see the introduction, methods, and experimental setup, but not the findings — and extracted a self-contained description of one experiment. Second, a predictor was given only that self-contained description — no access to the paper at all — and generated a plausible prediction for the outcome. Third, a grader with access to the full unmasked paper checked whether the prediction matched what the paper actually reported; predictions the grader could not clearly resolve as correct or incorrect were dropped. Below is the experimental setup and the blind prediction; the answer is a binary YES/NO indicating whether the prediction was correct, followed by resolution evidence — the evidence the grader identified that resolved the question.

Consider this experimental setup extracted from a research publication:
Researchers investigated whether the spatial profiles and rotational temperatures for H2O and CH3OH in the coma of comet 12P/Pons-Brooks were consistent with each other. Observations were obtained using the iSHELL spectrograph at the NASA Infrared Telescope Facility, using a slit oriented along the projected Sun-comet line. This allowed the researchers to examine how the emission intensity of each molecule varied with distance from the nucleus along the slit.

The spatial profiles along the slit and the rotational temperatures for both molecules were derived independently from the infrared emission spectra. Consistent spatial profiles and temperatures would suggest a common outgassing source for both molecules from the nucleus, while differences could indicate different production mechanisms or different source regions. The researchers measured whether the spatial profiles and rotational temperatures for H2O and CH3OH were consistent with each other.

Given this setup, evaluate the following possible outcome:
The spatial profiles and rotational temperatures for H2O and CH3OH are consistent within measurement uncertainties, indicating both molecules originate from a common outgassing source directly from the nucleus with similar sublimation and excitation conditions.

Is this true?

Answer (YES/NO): YES